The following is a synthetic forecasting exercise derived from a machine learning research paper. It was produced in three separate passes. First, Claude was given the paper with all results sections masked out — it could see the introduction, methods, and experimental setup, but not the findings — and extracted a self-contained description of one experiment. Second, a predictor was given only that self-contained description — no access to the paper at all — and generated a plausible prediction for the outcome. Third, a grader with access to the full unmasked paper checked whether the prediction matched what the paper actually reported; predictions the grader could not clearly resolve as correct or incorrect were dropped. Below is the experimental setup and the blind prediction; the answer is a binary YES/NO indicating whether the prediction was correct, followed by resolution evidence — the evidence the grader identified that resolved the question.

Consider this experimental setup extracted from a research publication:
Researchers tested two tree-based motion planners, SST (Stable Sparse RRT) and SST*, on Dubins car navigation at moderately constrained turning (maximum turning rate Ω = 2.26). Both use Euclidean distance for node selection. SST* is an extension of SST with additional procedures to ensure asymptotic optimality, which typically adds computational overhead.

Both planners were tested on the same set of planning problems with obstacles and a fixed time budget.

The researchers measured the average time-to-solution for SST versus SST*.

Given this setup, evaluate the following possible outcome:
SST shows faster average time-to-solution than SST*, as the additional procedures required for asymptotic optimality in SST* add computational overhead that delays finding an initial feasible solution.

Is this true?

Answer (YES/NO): NO